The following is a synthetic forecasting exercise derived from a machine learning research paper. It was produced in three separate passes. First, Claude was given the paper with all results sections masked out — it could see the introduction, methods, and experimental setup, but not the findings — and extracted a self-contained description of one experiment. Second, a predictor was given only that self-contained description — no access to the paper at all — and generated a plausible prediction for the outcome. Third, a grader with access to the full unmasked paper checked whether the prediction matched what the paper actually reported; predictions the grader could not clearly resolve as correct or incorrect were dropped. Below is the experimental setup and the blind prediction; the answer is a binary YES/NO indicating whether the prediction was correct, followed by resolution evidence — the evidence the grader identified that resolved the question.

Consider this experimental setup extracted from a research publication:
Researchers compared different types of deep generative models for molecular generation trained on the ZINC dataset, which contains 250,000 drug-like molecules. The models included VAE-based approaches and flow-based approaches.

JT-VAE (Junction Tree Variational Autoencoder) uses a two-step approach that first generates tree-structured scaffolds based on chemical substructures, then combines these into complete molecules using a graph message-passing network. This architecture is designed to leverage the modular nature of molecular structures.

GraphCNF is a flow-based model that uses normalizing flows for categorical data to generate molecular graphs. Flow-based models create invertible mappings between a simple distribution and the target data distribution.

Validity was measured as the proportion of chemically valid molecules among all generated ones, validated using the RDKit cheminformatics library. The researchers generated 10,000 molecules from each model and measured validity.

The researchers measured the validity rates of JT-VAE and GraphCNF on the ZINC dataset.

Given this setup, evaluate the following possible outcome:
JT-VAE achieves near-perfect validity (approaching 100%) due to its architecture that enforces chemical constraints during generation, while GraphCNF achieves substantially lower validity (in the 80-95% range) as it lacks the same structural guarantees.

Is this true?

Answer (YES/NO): NO